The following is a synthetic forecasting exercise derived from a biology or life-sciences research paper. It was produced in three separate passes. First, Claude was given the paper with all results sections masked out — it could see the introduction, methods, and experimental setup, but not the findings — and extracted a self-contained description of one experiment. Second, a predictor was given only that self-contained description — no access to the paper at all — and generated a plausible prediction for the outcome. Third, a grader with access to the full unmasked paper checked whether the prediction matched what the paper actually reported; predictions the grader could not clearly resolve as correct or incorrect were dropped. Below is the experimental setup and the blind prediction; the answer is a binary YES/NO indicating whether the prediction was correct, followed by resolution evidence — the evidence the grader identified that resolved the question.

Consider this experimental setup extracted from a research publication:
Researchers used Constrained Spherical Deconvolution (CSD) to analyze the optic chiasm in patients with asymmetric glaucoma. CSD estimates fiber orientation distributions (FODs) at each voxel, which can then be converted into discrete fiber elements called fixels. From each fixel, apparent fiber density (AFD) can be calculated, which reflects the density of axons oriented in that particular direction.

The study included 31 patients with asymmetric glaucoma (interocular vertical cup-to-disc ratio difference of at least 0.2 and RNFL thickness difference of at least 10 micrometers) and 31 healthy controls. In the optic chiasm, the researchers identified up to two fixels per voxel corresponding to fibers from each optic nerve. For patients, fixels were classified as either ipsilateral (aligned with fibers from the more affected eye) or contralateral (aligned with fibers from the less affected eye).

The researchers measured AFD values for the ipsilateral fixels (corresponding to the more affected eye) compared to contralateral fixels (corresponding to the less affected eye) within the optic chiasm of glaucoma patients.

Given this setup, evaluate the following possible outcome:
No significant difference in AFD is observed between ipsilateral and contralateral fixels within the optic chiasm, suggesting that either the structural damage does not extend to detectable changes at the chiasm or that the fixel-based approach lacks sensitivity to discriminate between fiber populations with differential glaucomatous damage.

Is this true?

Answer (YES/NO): NO